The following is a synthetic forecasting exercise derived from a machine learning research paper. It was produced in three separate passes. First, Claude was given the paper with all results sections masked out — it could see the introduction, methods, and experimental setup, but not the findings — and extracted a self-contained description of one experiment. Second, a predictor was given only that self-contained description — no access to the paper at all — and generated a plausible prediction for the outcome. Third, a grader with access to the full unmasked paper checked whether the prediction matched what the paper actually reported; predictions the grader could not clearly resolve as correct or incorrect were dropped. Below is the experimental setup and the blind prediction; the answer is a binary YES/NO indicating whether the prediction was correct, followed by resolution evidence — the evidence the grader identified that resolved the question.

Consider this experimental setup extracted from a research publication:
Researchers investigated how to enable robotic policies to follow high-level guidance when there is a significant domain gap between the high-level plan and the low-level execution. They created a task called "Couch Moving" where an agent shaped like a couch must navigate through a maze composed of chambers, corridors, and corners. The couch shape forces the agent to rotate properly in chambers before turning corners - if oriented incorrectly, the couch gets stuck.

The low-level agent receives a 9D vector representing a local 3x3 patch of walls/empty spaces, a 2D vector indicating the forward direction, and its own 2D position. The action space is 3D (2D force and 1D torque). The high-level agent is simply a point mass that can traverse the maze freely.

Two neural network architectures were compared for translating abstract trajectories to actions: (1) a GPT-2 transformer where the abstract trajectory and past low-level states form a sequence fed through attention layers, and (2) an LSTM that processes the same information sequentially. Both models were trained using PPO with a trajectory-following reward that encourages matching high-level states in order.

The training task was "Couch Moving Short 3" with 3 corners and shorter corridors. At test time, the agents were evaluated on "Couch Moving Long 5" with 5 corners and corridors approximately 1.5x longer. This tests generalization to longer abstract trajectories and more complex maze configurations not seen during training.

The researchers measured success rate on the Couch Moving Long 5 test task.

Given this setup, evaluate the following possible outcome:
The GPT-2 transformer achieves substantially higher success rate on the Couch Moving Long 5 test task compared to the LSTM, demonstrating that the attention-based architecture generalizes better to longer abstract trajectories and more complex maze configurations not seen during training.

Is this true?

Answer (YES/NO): YES